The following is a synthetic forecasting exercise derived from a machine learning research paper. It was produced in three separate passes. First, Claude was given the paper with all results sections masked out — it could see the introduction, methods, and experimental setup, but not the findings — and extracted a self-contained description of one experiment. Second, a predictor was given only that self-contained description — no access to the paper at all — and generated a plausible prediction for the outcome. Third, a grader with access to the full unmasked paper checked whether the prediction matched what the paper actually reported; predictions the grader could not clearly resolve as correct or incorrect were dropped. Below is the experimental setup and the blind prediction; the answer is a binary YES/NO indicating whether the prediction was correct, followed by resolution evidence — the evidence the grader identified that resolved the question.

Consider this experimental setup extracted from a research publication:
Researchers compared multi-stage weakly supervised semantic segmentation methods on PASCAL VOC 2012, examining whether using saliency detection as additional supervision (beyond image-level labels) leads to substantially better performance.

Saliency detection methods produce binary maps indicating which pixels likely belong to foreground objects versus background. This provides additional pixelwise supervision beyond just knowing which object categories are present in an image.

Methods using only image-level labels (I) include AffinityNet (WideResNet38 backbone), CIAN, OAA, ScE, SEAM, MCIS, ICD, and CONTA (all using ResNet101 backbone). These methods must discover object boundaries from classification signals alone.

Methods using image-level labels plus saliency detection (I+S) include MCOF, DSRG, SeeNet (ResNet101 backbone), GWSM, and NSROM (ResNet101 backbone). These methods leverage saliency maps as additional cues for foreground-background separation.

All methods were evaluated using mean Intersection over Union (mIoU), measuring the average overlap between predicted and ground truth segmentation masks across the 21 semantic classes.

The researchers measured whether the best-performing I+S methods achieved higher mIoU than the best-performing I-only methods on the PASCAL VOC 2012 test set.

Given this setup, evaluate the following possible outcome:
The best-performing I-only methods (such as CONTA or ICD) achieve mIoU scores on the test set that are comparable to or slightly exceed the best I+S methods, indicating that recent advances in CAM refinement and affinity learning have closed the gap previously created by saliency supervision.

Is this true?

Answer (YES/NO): NO